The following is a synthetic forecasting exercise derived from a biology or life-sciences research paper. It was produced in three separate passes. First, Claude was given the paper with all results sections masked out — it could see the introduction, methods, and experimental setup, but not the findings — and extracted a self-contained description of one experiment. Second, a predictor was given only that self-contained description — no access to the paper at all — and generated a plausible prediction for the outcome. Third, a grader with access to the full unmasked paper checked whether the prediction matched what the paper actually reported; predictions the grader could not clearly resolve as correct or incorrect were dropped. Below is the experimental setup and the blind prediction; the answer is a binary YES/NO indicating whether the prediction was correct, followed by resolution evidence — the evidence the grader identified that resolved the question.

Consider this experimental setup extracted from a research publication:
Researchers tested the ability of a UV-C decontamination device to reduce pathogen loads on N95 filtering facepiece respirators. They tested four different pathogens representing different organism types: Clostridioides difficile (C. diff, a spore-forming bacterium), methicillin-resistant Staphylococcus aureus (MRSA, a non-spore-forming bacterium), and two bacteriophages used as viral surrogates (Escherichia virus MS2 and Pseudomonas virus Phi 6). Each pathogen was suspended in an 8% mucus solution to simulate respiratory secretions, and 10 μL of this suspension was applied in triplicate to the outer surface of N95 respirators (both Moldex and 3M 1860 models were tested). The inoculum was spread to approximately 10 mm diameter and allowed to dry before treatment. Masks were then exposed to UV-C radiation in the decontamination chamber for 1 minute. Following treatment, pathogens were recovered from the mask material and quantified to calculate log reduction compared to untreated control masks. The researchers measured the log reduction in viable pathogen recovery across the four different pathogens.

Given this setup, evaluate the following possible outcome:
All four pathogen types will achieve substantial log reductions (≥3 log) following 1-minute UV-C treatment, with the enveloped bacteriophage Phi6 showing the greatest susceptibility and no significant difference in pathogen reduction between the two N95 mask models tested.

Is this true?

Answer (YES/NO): NO